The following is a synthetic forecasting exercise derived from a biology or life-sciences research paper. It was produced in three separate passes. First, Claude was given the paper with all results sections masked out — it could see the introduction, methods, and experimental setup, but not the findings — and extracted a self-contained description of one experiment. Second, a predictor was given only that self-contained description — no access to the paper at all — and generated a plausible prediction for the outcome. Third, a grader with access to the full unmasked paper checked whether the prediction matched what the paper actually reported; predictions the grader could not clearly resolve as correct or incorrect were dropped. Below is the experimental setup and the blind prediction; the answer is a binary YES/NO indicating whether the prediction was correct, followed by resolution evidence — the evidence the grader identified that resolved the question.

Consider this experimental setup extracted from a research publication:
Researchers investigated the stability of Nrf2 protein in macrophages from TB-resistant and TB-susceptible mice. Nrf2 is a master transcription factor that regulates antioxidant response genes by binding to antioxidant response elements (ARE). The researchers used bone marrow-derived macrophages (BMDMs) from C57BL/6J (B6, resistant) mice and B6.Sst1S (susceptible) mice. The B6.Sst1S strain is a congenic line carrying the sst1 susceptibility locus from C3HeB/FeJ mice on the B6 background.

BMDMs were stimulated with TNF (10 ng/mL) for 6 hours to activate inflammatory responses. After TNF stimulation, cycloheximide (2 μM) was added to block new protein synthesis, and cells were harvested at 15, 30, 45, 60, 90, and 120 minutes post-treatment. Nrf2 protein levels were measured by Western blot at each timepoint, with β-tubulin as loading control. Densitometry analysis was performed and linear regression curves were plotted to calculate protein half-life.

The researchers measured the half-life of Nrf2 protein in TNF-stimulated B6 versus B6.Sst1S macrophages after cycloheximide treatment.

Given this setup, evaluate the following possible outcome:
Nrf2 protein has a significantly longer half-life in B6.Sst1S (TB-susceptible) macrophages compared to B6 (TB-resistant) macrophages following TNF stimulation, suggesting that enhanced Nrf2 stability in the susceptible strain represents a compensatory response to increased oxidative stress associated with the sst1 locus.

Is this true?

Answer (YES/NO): NO